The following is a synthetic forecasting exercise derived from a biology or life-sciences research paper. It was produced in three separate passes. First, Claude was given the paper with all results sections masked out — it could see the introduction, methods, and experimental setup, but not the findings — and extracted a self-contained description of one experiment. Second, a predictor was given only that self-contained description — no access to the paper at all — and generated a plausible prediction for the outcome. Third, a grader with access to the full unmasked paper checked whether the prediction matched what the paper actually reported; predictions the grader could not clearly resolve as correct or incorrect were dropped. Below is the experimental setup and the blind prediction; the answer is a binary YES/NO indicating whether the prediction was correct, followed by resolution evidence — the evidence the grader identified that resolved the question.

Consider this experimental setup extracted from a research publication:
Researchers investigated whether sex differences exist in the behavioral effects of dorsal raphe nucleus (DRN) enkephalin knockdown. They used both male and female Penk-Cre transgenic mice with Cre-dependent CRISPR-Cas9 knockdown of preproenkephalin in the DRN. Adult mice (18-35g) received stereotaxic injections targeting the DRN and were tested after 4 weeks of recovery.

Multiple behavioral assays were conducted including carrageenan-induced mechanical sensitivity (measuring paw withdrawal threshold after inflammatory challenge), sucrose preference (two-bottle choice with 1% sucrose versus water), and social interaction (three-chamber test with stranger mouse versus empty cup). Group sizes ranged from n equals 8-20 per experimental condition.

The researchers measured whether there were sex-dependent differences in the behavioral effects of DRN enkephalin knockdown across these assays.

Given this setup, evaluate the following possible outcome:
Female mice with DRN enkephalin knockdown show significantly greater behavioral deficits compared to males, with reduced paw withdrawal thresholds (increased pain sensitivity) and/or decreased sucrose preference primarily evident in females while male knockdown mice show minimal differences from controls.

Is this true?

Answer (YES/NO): NO